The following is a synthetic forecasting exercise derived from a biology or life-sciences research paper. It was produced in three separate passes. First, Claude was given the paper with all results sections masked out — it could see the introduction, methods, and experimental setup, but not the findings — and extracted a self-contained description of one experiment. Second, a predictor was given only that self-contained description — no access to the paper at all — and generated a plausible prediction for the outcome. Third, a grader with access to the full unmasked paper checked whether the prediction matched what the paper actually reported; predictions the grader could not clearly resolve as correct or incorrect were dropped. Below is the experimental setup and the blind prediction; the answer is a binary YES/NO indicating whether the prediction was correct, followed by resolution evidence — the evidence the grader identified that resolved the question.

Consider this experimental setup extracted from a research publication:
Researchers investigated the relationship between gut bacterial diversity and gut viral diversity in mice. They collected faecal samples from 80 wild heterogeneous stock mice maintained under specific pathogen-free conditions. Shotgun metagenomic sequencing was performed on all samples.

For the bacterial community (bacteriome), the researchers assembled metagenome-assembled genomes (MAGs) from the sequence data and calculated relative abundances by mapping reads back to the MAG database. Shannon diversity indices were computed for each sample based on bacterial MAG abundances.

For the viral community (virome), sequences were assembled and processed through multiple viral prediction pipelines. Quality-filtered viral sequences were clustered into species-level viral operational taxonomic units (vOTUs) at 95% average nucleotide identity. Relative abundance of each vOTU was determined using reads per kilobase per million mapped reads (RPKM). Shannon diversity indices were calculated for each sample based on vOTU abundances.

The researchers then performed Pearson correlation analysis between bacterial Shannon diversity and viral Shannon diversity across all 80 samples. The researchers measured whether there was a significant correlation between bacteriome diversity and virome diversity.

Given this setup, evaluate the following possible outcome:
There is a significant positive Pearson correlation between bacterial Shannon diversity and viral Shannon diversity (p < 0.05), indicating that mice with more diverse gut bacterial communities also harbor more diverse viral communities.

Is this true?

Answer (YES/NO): YES